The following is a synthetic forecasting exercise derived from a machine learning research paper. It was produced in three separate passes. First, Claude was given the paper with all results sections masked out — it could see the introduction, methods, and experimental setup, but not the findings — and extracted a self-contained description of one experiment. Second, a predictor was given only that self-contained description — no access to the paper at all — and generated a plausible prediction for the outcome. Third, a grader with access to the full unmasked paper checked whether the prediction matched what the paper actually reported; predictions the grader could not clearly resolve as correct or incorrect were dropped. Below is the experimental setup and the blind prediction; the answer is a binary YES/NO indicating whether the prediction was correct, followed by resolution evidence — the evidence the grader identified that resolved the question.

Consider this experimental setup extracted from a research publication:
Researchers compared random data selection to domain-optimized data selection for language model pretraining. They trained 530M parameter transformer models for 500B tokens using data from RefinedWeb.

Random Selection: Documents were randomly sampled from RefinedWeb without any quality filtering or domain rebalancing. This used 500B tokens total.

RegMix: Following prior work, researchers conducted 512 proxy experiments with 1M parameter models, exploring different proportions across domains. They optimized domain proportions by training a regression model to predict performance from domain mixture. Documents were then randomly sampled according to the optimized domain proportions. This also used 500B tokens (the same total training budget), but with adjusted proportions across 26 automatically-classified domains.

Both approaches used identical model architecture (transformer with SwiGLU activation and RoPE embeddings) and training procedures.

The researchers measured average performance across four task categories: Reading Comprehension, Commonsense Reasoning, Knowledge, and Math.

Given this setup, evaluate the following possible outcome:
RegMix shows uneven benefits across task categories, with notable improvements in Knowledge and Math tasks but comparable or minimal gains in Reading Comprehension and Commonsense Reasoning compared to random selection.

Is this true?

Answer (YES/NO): NO